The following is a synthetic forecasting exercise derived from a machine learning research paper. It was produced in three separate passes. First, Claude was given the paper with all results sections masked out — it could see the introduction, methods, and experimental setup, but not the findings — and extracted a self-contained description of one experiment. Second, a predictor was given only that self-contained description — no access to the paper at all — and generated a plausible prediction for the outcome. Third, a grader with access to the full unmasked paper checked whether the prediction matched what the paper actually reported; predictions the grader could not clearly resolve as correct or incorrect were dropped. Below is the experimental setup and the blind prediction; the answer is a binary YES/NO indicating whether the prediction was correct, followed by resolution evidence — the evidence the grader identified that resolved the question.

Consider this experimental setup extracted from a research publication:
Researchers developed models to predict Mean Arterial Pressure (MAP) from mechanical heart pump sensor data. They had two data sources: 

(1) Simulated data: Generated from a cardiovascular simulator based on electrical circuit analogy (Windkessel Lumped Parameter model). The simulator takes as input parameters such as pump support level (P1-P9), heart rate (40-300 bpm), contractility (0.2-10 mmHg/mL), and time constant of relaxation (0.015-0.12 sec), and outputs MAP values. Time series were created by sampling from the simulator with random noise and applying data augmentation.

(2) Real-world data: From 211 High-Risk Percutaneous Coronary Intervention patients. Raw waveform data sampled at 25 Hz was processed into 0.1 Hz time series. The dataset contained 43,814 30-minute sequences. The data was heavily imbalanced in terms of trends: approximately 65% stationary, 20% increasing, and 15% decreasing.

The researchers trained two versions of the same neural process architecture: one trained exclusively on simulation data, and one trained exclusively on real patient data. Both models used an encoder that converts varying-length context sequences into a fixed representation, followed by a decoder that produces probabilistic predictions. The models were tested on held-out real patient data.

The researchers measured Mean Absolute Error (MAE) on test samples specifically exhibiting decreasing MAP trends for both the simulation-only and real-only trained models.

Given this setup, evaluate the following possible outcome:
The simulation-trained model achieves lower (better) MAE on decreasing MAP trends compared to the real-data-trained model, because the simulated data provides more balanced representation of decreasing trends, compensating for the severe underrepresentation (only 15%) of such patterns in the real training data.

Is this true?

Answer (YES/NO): YES